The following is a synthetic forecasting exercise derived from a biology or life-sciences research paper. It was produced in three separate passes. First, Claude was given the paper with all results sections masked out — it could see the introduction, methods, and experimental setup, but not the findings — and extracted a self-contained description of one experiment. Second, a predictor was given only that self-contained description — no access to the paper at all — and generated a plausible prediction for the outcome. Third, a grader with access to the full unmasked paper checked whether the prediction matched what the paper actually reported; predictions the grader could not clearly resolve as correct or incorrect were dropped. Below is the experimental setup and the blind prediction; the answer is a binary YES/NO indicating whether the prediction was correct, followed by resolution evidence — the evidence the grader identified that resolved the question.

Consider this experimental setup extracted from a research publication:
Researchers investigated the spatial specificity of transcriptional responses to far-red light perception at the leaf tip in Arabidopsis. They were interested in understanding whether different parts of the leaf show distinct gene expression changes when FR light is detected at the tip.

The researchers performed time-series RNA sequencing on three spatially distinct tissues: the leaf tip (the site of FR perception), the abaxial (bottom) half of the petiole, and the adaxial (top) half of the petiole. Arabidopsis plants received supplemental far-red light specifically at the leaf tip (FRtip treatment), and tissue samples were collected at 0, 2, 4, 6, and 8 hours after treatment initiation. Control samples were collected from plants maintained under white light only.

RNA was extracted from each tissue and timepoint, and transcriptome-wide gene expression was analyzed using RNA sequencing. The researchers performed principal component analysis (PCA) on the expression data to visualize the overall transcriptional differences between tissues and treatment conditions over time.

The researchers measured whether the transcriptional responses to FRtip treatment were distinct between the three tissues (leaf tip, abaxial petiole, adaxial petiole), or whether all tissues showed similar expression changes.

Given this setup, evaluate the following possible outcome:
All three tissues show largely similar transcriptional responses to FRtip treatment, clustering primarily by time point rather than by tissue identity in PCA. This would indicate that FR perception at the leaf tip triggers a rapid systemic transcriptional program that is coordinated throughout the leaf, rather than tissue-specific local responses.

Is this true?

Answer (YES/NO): NO